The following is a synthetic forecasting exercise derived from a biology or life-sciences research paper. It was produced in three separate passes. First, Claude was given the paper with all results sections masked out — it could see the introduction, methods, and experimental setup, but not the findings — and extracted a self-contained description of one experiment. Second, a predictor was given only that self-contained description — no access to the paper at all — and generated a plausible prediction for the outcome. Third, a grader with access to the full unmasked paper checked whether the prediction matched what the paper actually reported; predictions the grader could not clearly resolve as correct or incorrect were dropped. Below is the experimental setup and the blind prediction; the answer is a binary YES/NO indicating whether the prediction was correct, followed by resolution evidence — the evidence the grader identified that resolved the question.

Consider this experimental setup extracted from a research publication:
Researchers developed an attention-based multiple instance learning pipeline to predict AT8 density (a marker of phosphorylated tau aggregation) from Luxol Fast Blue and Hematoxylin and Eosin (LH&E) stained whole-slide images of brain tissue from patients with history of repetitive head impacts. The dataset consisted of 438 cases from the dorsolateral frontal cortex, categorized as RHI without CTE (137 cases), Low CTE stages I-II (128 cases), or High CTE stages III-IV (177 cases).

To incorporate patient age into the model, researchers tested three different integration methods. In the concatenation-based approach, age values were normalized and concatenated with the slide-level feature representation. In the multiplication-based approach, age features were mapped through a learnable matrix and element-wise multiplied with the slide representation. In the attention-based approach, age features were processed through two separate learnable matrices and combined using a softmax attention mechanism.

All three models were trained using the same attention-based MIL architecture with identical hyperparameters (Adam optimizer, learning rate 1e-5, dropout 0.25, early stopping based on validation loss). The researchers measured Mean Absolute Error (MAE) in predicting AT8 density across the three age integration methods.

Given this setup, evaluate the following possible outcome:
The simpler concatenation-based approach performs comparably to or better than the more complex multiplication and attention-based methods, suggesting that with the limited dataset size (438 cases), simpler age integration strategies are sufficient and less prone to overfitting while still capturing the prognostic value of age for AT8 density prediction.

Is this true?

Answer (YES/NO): YES